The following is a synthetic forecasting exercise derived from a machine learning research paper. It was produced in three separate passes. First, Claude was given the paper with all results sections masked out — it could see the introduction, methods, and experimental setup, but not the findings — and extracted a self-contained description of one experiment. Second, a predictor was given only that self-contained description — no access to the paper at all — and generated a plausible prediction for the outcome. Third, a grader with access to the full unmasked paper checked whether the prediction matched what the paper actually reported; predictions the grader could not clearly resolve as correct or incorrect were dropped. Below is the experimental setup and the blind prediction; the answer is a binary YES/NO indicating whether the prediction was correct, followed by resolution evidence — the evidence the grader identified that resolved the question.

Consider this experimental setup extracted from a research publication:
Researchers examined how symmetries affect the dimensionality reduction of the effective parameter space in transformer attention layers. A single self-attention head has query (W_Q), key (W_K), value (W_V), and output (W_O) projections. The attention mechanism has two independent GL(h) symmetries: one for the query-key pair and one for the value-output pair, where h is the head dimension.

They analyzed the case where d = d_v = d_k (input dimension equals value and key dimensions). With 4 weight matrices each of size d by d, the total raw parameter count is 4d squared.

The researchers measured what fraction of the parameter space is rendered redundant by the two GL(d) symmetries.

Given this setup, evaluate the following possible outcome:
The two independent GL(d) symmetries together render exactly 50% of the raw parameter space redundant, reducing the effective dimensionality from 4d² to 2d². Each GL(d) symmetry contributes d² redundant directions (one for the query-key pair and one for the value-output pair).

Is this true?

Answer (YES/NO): YES